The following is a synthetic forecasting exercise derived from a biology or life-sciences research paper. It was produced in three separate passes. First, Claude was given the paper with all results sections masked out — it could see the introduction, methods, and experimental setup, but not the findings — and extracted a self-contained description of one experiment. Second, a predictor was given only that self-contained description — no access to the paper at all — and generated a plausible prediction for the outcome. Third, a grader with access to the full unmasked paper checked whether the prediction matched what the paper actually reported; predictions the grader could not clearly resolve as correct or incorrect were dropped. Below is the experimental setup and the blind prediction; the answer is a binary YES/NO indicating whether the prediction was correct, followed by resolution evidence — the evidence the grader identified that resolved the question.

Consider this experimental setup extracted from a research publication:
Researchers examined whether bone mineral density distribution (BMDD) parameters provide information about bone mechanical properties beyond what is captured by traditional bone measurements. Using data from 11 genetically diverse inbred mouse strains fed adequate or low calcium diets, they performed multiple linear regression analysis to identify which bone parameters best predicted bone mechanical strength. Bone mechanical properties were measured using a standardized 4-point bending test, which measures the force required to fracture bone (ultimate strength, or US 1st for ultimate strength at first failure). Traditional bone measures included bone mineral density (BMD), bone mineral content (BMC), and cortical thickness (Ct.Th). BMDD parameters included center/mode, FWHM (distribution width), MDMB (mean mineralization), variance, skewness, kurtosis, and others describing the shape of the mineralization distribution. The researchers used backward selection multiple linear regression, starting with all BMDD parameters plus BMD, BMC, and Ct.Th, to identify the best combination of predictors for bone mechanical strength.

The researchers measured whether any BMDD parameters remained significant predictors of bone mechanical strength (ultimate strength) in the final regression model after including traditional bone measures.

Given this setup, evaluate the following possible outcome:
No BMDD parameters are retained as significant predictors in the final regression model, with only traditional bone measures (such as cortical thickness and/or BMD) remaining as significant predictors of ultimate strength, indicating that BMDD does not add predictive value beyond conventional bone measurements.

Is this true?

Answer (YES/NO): NO